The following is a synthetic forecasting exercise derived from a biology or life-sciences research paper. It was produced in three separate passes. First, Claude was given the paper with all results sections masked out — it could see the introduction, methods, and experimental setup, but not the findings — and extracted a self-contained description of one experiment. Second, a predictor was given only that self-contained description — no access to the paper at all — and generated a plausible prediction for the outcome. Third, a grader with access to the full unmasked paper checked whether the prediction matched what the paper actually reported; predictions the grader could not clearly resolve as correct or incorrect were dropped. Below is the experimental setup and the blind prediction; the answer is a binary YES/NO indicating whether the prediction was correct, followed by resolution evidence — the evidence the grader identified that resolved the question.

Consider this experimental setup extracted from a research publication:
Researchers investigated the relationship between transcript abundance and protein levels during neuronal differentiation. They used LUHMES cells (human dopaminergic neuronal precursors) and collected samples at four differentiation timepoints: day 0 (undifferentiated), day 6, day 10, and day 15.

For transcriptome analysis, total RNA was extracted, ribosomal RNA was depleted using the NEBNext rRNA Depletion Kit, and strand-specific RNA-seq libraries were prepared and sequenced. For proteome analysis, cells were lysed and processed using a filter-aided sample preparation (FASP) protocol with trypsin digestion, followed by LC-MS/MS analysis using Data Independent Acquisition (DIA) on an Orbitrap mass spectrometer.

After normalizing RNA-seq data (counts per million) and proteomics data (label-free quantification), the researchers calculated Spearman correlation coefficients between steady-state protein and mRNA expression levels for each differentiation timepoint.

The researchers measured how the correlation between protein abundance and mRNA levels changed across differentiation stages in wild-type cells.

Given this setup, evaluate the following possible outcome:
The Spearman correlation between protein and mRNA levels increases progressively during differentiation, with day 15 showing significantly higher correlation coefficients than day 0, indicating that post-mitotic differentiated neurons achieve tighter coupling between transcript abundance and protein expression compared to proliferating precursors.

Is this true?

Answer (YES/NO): NO